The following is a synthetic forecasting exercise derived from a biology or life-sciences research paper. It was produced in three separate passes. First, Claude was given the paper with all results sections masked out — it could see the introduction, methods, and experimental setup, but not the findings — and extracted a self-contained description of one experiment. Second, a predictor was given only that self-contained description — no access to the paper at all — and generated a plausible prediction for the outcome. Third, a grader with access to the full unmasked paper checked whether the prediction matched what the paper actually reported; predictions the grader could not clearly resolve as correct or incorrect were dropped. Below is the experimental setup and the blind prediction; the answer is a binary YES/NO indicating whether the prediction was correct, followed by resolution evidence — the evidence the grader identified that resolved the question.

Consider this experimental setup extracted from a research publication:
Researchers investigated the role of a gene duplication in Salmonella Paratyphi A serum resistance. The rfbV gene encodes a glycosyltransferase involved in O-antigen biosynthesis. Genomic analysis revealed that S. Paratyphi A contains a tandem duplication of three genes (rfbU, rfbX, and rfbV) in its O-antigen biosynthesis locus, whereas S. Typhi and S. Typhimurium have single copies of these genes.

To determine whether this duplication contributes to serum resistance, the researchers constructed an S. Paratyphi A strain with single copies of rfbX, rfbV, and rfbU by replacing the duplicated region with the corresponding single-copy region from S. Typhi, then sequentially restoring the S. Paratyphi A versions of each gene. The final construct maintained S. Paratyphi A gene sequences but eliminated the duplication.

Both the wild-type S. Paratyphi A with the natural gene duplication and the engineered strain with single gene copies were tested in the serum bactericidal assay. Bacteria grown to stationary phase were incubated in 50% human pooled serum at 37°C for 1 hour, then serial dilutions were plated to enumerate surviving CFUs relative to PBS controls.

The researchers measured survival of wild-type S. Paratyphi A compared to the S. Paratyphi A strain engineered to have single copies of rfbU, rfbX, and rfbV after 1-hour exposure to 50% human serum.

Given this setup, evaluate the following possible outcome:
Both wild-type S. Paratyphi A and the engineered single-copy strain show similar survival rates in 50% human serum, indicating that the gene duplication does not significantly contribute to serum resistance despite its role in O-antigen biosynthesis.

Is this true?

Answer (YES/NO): NO